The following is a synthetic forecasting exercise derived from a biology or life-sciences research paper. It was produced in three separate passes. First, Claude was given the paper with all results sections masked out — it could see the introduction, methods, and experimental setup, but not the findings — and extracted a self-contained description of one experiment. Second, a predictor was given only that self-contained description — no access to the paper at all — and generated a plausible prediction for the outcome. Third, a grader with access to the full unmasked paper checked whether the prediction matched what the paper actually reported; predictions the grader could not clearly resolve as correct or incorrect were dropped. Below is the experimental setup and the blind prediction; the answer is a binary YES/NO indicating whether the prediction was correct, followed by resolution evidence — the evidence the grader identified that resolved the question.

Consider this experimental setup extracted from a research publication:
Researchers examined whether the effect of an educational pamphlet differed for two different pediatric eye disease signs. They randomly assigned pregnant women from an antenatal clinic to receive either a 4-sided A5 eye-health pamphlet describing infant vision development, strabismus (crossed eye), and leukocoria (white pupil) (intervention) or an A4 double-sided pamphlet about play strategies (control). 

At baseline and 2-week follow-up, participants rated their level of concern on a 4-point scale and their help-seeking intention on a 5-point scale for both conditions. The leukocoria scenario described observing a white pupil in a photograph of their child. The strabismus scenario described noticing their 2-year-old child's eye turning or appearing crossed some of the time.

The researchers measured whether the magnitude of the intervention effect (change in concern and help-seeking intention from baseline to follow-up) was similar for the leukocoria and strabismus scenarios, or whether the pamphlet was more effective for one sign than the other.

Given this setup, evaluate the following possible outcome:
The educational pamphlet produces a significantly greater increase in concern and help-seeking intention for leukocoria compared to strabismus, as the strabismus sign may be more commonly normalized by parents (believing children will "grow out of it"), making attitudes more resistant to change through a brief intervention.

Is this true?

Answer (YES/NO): NO